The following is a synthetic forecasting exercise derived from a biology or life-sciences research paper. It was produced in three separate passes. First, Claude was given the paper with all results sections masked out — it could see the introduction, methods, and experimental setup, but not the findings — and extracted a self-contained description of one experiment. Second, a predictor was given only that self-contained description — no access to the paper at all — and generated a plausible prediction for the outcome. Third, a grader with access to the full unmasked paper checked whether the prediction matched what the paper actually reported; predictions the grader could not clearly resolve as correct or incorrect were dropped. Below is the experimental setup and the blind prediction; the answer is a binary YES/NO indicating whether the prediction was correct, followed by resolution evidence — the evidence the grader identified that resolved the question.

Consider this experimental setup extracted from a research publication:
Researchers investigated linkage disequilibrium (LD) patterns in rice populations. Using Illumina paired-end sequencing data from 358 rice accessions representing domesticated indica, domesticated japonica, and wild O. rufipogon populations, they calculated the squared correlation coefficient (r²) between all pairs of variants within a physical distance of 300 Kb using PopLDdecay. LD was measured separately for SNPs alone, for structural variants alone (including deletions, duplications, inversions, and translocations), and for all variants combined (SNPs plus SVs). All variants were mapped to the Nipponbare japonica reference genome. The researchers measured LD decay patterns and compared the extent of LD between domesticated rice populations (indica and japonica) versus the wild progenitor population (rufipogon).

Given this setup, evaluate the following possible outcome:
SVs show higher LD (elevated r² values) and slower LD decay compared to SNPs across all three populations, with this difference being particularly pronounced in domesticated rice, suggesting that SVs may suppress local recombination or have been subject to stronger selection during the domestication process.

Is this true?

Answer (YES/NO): NO